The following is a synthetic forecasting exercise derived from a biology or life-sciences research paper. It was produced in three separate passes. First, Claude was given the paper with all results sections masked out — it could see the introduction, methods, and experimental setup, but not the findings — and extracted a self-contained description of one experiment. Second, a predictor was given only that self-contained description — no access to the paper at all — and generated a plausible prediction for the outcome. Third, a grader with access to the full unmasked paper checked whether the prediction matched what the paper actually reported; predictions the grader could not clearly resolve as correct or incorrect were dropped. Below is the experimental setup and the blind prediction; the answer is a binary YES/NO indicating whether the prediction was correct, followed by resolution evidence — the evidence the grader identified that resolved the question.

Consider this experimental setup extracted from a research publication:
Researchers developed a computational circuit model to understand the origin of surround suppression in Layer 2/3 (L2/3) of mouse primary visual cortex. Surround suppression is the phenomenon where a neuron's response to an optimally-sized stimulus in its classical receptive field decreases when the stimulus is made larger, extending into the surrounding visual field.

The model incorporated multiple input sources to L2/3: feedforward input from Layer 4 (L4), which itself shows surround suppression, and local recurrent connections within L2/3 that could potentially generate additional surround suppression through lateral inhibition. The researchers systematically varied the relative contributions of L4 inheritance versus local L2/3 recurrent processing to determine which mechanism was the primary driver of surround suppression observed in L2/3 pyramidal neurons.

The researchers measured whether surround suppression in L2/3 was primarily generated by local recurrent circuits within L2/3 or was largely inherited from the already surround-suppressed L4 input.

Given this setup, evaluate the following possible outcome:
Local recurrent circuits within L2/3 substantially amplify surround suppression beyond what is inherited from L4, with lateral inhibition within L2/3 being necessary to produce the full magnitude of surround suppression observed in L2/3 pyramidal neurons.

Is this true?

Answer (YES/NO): NO